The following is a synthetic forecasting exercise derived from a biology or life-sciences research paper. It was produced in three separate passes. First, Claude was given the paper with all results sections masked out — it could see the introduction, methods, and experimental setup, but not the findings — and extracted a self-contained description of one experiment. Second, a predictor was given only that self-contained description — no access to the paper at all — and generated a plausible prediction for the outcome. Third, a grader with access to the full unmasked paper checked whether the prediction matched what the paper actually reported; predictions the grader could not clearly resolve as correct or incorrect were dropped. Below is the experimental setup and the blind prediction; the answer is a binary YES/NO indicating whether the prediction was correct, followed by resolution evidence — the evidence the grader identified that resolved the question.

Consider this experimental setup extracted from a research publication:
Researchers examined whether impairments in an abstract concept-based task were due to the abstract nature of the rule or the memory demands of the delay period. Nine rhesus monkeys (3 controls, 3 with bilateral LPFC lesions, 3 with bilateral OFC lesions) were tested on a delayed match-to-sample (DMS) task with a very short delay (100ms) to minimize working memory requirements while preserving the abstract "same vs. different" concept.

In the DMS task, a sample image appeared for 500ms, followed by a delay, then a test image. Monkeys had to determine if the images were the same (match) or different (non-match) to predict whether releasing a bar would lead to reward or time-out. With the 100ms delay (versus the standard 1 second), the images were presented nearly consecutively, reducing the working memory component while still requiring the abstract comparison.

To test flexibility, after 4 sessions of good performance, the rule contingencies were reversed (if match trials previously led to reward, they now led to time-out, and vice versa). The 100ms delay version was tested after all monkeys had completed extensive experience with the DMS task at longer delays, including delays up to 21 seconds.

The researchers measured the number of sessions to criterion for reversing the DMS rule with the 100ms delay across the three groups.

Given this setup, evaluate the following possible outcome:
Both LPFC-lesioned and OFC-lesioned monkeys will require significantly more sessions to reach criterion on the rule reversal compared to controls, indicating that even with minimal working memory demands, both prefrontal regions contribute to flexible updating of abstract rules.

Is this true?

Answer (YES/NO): YES